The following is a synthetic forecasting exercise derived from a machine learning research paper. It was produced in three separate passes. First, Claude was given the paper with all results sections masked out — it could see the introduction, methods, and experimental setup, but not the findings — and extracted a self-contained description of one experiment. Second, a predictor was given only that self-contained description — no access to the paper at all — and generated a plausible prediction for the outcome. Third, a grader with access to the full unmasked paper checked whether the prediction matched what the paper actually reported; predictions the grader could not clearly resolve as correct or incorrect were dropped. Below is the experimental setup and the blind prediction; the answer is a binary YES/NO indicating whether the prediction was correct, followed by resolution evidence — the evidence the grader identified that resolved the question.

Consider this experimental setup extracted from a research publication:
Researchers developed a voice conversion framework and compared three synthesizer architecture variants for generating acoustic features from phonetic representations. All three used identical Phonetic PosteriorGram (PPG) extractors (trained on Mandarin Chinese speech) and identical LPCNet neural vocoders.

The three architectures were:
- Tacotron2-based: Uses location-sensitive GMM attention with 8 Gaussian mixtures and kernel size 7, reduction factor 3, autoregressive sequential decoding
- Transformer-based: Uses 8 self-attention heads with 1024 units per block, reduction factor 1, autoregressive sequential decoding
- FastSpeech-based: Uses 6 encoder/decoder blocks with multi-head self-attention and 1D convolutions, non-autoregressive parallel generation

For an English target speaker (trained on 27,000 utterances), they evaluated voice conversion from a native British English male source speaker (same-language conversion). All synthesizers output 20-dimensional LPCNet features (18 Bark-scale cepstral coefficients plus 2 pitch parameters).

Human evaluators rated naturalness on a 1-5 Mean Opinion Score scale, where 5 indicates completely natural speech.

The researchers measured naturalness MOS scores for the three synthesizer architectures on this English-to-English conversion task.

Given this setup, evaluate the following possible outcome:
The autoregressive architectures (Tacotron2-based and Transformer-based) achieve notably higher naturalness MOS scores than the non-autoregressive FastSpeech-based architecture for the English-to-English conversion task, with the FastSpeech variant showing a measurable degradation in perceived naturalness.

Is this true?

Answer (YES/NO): NO